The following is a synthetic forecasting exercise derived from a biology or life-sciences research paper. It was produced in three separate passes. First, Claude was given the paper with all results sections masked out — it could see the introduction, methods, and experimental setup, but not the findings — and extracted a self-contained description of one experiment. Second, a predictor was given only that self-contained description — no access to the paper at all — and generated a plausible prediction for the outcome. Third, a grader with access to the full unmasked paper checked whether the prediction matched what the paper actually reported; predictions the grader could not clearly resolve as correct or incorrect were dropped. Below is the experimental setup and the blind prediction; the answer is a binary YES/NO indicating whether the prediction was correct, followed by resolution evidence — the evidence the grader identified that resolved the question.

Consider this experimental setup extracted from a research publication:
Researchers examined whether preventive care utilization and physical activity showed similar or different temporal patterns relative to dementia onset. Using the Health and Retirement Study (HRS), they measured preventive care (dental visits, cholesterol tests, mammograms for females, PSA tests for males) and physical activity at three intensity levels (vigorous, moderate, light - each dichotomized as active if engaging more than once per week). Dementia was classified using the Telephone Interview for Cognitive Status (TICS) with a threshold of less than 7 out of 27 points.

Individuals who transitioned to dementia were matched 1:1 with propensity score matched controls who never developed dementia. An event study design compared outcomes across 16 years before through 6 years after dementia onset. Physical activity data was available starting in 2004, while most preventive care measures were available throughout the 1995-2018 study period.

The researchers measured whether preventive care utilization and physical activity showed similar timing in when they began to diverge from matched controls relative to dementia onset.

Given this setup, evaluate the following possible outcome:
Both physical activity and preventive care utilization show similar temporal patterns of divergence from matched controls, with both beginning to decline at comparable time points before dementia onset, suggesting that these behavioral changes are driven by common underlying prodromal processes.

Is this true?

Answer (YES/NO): NO